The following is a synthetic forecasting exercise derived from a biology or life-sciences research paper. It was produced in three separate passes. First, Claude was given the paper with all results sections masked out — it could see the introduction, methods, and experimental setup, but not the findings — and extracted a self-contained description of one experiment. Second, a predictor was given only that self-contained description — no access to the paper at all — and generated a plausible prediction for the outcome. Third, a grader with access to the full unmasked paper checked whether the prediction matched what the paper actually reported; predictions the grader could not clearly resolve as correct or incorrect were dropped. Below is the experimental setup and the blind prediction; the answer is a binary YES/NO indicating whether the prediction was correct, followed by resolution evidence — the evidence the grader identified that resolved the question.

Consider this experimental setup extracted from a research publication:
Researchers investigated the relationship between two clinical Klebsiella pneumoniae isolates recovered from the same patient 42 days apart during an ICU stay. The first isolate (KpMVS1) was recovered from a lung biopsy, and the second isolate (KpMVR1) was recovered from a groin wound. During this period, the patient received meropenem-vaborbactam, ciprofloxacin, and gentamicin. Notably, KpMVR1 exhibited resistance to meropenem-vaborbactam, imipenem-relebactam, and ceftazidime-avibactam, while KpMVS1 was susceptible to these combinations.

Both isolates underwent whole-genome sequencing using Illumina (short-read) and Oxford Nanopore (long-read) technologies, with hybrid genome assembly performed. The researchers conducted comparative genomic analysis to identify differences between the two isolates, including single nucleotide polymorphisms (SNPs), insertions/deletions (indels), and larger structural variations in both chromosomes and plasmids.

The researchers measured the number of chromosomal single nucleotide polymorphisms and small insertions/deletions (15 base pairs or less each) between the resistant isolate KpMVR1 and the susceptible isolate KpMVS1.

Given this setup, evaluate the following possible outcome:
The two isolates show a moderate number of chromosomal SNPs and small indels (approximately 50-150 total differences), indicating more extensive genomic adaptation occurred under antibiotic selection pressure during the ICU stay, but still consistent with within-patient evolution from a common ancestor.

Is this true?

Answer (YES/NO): NO